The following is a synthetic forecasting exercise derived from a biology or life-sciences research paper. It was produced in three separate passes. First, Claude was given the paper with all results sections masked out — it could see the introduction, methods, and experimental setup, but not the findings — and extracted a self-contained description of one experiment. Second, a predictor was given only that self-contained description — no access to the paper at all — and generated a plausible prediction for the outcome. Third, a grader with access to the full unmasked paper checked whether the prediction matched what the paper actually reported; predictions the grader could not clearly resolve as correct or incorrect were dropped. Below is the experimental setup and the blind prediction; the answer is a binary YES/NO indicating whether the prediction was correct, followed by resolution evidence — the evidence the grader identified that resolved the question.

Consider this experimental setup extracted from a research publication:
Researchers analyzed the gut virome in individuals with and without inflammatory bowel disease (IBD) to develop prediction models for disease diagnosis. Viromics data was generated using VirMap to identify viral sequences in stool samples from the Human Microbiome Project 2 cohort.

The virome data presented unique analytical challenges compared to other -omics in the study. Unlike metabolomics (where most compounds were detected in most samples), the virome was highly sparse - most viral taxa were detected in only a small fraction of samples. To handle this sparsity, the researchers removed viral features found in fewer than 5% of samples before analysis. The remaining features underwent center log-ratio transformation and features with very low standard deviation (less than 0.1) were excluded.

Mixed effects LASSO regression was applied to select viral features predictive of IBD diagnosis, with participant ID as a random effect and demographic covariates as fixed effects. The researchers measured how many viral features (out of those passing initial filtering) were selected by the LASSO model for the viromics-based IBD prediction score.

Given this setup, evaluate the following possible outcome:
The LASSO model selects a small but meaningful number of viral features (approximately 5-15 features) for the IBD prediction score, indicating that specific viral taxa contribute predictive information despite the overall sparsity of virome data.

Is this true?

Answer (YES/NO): YES